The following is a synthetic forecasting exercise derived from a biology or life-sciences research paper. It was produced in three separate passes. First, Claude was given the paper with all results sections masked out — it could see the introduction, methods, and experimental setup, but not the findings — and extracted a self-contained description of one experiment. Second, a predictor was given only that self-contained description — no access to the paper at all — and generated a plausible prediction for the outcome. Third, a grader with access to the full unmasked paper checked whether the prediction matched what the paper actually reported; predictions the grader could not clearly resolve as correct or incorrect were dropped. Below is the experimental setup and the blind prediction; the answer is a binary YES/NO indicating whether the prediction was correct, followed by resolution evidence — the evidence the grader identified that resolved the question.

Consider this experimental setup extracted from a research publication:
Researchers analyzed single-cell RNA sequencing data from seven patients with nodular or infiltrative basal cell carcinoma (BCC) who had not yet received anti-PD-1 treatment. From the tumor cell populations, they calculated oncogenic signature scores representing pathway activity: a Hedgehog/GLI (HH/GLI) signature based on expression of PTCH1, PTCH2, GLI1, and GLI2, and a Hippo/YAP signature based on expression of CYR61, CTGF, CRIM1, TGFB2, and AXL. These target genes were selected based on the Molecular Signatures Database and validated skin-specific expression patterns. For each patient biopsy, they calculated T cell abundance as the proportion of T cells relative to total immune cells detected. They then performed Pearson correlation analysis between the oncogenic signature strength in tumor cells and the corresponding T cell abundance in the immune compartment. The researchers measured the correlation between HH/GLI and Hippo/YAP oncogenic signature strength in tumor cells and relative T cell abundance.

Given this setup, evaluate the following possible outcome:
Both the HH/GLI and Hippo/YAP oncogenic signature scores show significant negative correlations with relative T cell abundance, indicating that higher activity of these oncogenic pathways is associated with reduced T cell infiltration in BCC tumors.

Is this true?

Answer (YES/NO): NO